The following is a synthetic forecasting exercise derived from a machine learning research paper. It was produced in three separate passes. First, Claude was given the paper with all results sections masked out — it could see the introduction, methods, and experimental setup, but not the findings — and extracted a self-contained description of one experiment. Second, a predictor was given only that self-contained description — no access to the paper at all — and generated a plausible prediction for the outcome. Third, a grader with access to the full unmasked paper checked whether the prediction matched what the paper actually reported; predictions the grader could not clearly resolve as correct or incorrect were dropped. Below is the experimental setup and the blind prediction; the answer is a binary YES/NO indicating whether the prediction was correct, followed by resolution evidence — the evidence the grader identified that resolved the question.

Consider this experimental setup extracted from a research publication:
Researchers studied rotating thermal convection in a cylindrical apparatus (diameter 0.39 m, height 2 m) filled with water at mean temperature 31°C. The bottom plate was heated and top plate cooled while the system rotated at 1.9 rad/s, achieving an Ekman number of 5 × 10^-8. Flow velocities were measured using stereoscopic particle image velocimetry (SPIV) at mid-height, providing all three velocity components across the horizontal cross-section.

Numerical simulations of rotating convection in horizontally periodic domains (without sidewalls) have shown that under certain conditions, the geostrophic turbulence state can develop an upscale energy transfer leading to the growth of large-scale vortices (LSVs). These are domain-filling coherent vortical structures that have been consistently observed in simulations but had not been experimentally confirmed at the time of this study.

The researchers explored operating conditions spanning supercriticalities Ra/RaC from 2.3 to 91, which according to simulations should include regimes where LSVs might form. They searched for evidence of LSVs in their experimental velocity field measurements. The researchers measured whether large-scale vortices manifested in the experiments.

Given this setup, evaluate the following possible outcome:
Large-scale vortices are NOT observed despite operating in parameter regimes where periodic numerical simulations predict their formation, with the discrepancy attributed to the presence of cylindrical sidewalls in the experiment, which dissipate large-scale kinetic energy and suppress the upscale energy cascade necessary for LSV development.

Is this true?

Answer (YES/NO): NO